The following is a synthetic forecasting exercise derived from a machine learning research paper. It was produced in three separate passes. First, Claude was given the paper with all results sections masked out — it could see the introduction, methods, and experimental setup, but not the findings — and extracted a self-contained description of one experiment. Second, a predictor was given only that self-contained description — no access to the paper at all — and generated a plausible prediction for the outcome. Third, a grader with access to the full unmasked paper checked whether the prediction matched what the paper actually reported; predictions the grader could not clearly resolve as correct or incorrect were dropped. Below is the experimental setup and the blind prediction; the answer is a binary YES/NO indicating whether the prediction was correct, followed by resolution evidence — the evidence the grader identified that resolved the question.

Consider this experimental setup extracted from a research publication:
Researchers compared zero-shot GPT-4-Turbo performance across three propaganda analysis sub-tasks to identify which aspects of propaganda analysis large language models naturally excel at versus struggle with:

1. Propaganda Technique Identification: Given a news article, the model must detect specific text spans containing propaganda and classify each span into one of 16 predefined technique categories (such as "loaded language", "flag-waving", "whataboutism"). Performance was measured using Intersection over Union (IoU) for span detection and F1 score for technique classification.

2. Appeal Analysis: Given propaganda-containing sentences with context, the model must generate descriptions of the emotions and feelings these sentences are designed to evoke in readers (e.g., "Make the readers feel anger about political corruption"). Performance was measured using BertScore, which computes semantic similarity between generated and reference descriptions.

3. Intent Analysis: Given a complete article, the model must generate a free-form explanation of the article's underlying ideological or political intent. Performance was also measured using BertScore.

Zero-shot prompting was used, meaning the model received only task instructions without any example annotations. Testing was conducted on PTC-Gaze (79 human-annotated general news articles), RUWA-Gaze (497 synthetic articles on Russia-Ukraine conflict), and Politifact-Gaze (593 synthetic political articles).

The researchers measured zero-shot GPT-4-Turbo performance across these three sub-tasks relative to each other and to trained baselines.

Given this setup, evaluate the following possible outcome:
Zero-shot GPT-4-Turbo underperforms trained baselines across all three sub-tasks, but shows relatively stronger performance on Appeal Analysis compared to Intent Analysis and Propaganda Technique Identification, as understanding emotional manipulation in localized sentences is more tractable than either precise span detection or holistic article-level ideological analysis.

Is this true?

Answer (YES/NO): NO